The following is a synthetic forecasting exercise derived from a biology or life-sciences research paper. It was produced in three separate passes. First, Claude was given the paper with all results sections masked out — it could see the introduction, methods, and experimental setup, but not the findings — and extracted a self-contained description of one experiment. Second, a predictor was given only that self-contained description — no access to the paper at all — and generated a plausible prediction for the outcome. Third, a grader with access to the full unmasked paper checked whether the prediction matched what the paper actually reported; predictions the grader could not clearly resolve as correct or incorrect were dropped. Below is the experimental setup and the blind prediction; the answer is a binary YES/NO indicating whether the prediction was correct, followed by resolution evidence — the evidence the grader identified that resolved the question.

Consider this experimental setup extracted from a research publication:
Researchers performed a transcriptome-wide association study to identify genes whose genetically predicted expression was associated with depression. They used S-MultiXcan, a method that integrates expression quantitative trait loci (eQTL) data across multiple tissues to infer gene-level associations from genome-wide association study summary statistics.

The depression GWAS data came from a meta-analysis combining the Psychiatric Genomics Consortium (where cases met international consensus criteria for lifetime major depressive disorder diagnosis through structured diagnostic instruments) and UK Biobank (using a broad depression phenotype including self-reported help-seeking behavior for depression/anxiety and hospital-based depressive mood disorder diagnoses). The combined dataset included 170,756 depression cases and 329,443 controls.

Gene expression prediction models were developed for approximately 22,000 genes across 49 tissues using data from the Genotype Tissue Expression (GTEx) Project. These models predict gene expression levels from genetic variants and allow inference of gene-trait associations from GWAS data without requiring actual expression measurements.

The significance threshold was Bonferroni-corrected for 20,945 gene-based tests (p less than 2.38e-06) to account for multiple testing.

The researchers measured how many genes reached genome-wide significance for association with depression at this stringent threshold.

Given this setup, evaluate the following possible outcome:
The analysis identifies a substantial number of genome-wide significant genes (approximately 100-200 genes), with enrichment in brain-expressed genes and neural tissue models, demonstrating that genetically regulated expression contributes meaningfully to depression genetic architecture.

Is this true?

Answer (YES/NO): NO